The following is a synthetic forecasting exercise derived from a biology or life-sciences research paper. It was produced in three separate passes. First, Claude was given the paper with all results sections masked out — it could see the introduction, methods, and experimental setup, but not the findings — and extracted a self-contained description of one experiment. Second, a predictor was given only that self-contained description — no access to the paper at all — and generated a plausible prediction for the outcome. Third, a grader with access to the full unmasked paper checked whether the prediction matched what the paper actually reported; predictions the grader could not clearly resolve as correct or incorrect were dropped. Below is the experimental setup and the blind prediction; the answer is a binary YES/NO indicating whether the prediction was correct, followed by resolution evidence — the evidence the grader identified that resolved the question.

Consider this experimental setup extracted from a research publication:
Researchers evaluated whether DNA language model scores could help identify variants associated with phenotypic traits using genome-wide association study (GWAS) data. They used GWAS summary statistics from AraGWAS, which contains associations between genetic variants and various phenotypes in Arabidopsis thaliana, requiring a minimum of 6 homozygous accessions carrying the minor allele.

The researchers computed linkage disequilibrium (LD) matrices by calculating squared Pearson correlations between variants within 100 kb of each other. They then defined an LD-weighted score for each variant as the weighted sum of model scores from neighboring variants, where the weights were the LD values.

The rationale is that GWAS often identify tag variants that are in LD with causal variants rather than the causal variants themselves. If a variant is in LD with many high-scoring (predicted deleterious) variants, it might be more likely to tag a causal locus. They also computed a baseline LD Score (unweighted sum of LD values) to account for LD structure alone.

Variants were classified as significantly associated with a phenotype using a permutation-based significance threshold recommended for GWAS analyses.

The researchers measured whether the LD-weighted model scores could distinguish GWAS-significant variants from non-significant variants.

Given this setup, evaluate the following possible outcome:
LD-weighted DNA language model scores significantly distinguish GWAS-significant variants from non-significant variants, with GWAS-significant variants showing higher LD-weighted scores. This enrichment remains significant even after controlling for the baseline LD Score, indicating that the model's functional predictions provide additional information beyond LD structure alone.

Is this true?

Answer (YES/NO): NO